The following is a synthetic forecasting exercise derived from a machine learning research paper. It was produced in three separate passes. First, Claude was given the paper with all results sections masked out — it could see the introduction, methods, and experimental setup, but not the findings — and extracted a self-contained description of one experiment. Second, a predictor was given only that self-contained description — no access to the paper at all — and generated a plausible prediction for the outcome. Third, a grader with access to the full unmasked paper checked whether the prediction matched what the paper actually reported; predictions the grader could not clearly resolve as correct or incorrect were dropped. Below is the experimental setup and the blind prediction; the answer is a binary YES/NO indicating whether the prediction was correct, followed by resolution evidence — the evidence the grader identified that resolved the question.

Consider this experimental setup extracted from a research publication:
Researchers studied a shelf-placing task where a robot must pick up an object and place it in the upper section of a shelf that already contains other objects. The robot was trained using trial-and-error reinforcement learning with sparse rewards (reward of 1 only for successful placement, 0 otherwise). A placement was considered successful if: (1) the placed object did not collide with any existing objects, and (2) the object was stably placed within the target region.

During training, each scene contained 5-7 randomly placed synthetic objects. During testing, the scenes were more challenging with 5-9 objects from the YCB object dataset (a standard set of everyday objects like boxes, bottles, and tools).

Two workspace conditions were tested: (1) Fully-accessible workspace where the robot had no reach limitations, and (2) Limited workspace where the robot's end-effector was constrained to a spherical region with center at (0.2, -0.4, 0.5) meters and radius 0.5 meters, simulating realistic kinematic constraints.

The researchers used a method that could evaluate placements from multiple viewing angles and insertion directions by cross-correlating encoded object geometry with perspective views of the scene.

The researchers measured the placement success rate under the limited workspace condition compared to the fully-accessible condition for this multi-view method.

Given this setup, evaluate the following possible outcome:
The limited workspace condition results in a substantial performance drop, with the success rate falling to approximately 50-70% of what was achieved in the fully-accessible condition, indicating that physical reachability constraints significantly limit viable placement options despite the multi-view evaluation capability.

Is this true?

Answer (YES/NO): NO